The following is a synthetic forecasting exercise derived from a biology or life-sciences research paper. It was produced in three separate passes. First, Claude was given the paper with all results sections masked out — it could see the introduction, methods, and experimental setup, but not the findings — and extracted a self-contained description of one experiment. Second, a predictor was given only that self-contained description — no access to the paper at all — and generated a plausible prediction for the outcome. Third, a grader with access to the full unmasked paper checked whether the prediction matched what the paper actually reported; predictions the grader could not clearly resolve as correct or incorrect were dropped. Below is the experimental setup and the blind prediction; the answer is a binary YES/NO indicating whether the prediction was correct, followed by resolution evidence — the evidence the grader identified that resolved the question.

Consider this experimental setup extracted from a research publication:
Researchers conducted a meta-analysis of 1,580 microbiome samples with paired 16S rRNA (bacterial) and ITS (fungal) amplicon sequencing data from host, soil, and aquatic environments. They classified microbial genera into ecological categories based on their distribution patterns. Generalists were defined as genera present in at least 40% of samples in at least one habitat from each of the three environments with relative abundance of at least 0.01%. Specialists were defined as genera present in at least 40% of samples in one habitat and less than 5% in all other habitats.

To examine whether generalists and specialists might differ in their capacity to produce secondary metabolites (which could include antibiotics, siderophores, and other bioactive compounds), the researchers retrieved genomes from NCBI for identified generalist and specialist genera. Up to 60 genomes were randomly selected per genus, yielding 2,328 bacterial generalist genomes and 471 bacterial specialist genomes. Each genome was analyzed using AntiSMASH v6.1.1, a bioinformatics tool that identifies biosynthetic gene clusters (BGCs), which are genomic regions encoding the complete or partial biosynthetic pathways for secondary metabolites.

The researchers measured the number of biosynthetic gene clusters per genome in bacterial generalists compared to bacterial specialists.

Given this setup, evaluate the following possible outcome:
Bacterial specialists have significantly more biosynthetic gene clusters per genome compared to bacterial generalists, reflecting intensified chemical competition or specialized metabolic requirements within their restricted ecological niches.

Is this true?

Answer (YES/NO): NO